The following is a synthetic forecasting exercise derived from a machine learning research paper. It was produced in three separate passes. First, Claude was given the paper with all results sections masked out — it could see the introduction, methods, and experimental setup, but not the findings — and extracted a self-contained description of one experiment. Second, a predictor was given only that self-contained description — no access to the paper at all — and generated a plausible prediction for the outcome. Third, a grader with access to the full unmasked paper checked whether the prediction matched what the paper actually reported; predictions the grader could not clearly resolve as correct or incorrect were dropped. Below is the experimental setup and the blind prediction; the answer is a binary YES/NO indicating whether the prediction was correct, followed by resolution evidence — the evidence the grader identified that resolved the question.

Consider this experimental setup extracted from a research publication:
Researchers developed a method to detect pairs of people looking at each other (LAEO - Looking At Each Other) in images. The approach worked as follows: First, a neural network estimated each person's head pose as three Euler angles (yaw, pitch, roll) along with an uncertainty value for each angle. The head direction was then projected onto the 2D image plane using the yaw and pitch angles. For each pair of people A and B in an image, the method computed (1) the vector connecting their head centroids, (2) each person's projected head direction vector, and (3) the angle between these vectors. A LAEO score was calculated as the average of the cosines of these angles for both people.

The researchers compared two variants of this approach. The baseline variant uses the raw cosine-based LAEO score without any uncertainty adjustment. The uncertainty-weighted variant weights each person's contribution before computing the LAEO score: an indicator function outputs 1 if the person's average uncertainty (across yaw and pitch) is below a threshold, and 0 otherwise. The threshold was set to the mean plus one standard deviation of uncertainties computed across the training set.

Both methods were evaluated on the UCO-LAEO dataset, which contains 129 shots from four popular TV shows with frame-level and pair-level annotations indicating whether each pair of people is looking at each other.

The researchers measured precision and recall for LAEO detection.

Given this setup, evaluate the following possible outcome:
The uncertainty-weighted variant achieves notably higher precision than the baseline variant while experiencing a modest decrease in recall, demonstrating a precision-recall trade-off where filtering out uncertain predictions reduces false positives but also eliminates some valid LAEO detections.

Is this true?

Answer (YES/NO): NO